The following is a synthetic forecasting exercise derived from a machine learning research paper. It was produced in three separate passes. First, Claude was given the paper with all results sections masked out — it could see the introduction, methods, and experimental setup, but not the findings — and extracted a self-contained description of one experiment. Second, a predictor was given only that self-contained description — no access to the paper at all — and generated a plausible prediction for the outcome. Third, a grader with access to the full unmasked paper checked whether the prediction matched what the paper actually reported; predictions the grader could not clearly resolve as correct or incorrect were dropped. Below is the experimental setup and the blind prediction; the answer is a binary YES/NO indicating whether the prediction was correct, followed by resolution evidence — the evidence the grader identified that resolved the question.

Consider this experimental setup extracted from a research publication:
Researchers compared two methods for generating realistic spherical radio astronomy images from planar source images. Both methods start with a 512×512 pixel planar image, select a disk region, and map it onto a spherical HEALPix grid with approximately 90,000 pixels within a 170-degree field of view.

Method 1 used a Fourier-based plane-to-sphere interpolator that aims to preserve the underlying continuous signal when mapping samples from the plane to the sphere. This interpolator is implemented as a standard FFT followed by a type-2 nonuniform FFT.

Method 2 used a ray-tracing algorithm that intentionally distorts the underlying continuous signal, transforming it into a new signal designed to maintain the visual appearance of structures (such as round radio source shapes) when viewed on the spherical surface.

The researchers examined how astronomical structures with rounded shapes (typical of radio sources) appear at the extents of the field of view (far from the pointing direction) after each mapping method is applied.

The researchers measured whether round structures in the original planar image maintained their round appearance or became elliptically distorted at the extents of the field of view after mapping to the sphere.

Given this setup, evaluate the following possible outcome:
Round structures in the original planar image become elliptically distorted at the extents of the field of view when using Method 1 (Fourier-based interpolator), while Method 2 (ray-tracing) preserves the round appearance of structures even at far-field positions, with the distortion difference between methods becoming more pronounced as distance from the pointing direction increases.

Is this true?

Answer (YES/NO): NO